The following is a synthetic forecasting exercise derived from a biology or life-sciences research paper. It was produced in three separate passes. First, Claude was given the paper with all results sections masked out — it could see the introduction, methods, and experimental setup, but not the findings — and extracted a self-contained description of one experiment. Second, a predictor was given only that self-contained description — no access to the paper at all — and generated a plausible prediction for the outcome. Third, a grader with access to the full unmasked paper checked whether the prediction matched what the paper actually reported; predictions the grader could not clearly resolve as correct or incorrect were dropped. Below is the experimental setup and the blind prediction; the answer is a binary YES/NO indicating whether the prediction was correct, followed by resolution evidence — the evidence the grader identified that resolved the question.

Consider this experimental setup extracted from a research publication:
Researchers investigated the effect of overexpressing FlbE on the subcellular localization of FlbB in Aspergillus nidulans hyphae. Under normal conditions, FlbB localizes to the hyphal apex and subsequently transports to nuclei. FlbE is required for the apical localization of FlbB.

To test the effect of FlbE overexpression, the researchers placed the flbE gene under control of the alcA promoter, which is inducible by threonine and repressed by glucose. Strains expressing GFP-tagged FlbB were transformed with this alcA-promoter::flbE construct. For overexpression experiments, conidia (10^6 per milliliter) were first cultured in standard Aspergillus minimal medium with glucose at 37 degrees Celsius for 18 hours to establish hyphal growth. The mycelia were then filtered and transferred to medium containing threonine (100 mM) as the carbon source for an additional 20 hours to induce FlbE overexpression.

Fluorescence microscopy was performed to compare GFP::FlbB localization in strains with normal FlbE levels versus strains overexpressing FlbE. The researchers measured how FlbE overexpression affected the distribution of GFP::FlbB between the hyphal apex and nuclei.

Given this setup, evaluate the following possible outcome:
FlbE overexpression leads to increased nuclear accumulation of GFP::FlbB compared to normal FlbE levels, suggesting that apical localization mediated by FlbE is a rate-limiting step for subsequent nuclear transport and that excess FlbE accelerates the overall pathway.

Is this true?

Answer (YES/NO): NO